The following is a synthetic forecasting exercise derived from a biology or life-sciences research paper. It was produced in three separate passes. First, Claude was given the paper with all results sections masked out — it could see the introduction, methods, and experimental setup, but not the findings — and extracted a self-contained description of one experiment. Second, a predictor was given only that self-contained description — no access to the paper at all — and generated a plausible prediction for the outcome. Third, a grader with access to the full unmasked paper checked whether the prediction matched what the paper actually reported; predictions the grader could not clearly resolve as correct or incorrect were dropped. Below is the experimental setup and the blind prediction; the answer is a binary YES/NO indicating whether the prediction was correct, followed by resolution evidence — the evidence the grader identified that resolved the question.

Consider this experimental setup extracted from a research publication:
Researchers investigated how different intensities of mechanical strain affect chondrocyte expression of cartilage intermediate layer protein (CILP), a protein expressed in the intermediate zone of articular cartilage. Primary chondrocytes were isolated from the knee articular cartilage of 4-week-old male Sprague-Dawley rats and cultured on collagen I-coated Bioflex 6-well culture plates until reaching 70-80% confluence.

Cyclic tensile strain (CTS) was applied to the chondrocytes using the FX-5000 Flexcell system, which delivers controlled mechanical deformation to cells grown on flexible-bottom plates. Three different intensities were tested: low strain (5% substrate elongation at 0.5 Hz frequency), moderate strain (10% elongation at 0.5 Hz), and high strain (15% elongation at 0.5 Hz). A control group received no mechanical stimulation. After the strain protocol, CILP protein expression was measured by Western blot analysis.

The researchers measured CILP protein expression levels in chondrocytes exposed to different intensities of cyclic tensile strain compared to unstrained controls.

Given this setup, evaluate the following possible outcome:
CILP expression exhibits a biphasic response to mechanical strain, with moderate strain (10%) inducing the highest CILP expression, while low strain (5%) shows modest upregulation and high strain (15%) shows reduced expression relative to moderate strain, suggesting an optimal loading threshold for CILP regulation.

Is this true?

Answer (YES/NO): YES